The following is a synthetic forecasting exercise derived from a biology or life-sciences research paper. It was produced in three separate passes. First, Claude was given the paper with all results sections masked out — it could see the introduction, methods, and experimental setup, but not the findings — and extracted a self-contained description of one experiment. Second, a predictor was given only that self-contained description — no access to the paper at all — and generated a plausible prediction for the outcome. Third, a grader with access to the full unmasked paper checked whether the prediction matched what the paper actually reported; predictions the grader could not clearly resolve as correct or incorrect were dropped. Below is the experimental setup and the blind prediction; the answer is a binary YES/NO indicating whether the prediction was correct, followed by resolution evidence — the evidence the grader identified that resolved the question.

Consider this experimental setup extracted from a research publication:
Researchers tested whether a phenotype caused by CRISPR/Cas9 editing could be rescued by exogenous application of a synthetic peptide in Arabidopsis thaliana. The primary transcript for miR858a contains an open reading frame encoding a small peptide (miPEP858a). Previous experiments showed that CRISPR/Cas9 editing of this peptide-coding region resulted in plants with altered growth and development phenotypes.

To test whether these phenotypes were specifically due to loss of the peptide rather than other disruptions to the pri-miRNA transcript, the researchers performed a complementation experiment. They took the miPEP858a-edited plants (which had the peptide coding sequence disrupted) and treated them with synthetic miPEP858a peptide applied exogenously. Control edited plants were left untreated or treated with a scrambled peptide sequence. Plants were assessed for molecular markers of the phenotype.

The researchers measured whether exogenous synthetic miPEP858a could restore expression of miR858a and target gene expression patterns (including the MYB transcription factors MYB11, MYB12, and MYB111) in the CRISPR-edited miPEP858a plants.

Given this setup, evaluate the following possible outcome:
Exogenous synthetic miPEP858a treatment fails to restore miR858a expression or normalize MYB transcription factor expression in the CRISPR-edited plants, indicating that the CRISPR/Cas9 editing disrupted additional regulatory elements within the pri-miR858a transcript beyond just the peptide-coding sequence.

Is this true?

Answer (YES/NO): NO